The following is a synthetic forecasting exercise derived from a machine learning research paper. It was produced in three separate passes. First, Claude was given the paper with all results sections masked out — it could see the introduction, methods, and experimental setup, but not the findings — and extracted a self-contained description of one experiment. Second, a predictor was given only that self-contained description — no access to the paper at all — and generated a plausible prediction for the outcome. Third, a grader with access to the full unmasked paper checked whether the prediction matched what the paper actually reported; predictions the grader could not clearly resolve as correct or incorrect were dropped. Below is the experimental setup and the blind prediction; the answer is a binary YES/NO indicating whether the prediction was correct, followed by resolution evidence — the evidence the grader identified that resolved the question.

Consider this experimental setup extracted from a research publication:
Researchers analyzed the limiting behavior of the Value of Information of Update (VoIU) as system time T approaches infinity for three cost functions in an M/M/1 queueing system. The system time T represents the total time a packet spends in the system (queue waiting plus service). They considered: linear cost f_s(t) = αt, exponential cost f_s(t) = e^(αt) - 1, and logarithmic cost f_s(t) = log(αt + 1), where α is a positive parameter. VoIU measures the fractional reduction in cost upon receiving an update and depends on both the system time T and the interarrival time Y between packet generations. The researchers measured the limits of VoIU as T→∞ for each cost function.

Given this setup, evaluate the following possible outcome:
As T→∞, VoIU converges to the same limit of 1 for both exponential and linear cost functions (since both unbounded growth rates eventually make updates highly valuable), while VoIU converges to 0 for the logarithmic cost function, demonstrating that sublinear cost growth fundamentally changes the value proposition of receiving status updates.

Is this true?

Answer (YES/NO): NO